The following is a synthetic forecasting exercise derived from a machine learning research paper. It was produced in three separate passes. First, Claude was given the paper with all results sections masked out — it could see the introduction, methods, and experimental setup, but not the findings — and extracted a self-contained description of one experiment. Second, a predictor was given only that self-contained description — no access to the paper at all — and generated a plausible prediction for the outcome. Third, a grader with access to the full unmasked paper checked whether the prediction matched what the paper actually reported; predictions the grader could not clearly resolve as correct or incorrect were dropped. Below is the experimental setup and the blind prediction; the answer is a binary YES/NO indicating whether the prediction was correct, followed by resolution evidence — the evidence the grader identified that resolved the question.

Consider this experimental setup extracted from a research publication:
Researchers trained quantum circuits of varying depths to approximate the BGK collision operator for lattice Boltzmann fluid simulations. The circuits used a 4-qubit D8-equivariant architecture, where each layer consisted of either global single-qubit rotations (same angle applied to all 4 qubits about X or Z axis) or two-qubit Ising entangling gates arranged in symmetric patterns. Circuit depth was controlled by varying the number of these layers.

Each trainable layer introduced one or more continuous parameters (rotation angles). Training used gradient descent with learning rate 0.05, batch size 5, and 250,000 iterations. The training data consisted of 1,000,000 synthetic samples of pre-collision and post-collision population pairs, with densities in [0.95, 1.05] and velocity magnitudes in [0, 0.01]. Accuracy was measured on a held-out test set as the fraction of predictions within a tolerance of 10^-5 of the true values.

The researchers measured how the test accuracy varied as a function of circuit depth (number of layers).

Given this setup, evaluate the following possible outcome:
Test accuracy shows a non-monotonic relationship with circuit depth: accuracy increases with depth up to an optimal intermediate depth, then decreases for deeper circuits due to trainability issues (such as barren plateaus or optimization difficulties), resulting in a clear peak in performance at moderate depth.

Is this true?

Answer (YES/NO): NO